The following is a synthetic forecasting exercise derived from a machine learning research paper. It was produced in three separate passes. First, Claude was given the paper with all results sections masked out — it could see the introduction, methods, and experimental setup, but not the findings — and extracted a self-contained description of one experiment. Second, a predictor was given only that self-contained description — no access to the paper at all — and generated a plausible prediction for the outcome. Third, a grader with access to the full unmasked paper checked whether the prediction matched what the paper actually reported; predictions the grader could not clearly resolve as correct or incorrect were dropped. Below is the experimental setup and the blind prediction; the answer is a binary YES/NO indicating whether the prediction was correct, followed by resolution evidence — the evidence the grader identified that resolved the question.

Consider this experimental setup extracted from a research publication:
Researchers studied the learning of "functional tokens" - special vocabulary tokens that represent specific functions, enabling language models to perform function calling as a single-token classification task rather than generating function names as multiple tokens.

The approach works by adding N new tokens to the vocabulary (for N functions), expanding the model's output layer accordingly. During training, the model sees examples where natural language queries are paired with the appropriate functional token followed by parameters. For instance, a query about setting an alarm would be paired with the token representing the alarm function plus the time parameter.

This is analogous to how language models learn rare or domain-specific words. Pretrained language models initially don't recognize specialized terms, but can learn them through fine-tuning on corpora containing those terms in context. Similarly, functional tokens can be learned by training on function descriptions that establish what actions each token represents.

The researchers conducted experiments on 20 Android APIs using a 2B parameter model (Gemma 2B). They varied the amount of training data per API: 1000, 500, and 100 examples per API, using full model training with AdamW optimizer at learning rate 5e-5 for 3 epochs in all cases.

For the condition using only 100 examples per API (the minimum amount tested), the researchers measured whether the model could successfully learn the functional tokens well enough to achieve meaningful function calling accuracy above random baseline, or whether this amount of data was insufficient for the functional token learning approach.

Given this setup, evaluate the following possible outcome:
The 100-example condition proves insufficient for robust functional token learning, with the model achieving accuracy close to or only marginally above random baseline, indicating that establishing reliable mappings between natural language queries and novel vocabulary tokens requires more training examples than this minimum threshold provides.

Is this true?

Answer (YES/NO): NO